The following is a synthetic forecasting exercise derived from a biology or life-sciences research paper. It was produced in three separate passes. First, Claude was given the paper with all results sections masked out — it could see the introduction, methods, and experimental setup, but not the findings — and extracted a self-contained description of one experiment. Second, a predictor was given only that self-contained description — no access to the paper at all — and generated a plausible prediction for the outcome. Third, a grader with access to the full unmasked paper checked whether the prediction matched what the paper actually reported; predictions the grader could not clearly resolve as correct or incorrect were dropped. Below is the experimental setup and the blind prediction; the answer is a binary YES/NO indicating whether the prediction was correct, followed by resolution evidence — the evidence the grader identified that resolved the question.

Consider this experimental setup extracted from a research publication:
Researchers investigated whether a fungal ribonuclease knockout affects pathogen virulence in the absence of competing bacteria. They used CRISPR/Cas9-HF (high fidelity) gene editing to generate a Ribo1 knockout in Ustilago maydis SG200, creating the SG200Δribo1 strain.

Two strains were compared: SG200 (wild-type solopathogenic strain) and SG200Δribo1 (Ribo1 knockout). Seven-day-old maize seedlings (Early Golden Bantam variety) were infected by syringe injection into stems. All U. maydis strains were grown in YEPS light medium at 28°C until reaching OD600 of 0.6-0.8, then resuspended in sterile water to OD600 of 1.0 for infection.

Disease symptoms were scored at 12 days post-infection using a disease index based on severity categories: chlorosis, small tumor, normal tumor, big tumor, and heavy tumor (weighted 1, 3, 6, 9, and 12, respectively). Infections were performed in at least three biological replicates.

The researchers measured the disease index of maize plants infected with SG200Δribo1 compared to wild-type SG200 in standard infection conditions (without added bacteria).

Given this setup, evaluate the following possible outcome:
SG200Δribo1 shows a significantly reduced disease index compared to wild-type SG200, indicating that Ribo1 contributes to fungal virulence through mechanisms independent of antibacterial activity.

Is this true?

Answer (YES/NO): NO